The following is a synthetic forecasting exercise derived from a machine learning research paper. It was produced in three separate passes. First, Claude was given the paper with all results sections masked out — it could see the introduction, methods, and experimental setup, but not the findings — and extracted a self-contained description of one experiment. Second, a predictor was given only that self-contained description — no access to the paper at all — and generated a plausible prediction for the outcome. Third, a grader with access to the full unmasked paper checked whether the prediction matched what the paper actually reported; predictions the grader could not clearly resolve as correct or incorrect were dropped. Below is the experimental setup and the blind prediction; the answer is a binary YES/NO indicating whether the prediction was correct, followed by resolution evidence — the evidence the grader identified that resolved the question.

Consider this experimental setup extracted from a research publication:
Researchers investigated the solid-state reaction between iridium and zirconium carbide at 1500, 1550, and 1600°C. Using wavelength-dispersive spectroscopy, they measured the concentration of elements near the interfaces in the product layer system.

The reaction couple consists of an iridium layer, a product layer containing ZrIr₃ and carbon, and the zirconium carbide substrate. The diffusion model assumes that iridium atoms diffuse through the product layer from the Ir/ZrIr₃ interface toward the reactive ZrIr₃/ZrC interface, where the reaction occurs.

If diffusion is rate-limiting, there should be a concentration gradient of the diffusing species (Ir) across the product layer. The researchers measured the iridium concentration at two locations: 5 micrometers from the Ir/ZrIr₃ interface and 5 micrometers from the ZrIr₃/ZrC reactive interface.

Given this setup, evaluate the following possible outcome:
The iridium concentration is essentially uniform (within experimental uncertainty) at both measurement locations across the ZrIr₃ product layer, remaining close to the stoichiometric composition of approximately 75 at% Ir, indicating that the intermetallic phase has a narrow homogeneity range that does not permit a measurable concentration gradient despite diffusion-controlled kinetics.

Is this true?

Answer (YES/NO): NO